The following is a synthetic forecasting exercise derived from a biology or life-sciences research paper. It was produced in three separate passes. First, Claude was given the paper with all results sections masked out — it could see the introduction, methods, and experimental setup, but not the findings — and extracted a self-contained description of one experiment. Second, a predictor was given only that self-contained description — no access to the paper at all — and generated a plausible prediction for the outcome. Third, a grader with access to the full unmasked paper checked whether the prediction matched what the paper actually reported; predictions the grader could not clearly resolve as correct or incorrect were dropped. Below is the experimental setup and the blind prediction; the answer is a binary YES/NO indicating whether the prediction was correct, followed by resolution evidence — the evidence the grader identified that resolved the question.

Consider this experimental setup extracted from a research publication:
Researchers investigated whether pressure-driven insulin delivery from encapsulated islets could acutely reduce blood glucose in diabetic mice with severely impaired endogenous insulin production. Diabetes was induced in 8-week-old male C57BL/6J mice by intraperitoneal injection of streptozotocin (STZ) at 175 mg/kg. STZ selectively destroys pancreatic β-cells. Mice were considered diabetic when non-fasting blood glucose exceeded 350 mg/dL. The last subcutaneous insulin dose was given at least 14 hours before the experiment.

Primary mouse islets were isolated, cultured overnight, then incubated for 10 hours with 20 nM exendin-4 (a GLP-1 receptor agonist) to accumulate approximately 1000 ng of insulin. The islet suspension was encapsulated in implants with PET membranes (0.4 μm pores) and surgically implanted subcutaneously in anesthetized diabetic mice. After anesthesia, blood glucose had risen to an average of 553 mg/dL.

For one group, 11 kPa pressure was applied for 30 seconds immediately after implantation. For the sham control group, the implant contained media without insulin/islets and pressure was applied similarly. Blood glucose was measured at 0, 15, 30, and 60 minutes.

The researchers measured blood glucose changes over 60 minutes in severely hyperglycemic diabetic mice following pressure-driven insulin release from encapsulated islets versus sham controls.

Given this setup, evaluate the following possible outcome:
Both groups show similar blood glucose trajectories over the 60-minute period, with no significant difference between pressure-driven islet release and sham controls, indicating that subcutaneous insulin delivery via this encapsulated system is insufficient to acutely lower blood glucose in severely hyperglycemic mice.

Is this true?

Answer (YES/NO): NO